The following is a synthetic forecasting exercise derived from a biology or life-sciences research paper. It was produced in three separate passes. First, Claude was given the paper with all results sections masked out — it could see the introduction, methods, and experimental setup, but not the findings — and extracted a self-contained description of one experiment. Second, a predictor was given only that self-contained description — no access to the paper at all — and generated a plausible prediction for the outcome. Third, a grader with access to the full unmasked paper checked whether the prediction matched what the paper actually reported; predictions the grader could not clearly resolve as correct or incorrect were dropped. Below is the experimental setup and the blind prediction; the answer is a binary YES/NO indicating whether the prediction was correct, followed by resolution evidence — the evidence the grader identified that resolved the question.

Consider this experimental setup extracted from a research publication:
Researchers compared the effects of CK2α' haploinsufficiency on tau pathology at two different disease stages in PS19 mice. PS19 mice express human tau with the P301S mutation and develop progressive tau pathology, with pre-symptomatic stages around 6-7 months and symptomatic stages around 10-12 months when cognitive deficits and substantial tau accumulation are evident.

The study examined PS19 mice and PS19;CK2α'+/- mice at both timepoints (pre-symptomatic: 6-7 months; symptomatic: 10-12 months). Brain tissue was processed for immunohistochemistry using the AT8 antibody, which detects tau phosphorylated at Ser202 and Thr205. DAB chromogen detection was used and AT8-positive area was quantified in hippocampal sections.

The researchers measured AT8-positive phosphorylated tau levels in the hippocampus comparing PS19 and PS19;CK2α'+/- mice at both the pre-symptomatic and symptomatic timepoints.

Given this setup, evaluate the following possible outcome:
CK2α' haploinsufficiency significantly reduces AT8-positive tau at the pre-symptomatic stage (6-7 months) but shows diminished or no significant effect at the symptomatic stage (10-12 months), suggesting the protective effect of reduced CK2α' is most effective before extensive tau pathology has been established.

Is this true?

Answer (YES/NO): NO